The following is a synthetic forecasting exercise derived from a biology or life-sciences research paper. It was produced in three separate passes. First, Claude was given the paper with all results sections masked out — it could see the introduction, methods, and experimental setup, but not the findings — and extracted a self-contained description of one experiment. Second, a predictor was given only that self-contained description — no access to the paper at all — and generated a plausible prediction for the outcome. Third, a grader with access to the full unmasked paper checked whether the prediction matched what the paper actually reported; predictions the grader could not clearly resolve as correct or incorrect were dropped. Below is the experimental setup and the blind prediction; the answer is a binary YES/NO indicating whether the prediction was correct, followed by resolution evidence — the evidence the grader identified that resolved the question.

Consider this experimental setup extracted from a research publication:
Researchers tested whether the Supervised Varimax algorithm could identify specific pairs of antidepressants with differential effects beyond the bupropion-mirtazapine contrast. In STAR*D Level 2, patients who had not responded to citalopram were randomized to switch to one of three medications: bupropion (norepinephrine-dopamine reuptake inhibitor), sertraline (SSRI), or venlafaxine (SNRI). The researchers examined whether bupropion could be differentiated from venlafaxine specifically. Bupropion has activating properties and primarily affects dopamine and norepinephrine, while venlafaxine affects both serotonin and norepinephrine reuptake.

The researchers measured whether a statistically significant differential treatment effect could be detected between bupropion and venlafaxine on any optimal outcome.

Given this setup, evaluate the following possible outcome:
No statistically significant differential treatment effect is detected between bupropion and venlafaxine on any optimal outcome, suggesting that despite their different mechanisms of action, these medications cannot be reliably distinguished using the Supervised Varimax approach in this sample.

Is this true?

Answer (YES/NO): NO